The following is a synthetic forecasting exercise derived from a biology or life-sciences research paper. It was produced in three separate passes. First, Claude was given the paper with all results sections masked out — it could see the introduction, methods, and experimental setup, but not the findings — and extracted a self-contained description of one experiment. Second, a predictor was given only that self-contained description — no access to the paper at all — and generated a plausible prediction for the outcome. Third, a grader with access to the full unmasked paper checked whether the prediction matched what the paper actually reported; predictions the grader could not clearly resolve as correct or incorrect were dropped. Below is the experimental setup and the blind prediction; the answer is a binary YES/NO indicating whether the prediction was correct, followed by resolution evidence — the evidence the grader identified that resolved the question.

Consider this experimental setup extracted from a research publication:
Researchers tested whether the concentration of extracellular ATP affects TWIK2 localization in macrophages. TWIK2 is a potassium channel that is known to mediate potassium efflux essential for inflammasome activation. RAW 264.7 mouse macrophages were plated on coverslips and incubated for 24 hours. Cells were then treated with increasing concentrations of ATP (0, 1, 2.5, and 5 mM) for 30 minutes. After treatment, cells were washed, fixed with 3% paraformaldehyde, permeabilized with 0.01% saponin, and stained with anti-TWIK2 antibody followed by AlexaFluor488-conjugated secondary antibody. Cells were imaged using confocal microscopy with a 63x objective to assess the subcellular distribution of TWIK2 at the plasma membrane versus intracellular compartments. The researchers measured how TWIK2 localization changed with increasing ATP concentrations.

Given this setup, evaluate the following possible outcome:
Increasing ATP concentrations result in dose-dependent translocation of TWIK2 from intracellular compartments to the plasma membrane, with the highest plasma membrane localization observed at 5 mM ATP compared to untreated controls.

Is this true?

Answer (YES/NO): YES